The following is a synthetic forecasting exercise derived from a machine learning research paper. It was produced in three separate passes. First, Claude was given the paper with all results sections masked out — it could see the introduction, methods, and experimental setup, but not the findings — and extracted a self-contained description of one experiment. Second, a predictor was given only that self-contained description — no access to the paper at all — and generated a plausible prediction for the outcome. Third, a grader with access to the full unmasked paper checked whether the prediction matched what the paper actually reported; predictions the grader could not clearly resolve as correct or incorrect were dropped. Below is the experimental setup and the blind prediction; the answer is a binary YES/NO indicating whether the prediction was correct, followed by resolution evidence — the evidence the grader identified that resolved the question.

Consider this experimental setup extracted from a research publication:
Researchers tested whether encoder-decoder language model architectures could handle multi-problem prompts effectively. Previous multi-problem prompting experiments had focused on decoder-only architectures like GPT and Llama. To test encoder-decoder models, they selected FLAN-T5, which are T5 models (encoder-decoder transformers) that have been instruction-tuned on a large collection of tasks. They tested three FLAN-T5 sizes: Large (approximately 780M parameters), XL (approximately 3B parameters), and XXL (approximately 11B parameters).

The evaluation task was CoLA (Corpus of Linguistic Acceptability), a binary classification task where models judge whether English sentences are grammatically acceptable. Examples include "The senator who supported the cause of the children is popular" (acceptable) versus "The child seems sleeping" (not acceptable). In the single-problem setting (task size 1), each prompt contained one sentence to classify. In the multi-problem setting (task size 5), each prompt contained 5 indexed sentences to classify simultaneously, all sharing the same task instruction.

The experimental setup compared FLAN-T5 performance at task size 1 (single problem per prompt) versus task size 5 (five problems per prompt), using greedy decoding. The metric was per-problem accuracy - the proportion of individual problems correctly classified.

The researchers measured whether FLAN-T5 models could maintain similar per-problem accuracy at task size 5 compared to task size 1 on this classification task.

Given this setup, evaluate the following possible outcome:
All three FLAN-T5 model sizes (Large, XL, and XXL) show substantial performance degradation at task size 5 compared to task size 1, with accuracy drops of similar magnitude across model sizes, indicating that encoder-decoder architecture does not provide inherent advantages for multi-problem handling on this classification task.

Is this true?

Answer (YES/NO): NO